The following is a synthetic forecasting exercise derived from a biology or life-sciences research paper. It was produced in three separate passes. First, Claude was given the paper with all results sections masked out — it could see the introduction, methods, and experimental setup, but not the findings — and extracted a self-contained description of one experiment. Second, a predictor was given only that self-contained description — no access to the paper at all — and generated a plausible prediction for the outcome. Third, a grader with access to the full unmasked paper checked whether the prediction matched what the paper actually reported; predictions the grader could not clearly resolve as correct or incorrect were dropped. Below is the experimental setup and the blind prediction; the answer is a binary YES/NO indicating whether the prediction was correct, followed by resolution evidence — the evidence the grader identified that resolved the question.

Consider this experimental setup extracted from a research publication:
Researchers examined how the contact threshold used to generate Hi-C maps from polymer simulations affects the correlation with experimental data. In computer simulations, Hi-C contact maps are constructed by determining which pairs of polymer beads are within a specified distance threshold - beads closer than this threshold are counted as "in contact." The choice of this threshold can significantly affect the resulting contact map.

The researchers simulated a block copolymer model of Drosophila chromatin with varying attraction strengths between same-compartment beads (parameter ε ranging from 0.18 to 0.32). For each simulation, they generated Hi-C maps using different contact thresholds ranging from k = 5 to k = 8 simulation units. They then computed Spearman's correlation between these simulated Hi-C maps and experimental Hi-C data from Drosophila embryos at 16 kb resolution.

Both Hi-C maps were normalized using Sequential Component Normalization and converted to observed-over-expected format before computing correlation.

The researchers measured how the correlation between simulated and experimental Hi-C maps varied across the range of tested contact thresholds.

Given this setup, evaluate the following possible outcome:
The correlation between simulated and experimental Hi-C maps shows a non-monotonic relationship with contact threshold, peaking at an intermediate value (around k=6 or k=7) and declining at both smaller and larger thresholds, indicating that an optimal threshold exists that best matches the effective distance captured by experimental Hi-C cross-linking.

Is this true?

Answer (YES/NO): NO